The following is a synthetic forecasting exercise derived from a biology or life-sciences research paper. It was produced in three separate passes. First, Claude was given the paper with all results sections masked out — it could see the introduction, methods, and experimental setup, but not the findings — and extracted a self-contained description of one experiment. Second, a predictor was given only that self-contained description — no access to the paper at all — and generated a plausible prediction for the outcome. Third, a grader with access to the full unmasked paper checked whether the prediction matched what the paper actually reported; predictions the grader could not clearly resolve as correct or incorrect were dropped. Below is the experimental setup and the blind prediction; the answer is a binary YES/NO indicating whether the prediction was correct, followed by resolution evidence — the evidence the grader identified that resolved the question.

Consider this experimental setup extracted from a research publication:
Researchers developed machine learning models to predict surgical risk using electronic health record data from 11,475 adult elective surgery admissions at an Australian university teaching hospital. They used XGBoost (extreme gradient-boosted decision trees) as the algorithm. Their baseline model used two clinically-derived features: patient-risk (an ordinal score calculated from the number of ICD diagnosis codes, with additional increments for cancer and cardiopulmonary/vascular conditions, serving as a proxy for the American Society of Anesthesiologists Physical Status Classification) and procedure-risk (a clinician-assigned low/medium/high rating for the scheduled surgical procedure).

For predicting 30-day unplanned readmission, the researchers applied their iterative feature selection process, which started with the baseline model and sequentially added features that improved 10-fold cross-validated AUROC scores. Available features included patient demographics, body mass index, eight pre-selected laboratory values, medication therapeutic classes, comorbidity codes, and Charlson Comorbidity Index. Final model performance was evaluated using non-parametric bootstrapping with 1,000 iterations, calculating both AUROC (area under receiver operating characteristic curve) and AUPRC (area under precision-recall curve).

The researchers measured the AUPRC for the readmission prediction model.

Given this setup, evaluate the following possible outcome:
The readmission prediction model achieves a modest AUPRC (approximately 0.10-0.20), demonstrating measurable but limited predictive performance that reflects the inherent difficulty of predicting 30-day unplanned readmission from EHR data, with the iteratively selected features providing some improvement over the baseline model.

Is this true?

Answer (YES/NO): YES